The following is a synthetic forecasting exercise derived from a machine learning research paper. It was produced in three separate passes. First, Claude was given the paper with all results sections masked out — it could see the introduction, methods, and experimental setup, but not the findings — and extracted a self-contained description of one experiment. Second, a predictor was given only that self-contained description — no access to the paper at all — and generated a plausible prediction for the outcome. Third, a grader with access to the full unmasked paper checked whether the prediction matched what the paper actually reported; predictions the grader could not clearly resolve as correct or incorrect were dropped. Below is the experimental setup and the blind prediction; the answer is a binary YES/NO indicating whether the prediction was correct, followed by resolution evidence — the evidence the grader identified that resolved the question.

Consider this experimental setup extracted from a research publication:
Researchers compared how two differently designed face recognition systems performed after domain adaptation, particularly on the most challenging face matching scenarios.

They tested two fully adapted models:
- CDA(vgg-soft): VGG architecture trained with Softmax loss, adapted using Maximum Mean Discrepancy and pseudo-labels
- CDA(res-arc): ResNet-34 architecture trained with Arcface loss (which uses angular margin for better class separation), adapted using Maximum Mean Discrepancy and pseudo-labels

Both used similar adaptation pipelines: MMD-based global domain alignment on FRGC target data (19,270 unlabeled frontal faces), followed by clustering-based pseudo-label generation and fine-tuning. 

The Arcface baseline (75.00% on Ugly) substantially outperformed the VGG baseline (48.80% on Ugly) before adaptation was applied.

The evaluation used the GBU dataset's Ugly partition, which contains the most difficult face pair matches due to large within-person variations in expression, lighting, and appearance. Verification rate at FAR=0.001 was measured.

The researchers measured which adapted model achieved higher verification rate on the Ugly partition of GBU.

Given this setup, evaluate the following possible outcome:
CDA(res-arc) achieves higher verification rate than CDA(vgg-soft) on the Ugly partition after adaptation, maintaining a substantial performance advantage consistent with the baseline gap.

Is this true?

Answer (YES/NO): NO